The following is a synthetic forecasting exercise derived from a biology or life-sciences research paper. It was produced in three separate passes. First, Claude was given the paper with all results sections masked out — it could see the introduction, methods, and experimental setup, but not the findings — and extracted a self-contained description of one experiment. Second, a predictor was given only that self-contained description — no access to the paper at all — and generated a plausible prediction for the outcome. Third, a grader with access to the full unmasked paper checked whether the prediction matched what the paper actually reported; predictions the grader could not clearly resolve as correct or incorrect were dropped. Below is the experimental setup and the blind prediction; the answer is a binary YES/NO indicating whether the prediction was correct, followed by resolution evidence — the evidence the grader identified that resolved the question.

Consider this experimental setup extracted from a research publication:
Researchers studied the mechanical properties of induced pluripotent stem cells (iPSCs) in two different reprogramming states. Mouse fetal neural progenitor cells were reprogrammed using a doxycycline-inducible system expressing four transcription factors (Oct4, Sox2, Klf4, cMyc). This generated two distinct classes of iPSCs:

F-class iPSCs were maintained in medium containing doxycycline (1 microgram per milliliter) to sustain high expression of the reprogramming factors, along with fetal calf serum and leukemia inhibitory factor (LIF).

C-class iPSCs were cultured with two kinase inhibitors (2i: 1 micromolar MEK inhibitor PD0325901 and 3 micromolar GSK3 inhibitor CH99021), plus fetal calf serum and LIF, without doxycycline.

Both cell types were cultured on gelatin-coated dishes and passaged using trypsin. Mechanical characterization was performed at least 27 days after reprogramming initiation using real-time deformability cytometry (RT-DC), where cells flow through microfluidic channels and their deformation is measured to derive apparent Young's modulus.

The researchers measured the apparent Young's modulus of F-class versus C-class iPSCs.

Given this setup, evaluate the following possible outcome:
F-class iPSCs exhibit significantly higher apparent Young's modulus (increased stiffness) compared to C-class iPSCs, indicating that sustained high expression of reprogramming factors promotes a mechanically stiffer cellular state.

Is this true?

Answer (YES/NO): NO